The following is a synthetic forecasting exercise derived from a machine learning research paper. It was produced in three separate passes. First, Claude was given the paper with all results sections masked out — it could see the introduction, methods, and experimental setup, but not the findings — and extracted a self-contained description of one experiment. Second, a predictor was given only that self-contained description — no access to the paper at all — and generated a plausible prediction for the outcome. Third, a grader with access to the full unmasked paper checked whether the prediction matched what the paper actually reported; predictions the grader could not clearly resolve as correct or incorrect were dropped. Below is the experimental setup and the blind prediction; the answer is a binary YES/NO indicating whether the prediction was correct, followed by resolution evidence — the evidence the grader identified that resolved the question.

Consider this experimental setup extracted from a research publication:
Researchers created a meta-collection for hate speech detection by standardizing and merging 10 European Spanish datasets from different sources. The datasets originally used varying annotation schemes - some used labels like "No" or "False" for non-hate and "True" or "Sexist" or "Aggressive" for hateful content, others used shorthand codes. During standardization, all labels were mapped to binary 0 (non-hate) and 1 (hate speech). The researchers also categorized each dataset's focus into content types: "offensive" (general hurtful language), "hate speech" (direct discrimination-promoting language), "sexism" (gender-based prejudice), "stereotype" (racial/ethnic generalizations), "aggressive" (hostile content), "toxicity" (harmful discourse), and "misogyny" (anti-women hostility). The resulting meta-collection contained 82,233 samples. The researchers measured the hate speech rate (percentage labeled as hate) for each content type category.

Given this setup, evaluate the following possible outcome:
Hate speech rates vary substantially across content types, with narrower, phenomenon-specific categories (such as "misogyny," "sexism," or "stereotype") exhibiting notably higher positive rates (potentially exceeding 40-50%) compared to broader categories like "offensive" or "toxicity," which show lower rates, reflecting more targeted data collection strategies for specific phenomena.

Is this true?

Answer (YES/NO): NO